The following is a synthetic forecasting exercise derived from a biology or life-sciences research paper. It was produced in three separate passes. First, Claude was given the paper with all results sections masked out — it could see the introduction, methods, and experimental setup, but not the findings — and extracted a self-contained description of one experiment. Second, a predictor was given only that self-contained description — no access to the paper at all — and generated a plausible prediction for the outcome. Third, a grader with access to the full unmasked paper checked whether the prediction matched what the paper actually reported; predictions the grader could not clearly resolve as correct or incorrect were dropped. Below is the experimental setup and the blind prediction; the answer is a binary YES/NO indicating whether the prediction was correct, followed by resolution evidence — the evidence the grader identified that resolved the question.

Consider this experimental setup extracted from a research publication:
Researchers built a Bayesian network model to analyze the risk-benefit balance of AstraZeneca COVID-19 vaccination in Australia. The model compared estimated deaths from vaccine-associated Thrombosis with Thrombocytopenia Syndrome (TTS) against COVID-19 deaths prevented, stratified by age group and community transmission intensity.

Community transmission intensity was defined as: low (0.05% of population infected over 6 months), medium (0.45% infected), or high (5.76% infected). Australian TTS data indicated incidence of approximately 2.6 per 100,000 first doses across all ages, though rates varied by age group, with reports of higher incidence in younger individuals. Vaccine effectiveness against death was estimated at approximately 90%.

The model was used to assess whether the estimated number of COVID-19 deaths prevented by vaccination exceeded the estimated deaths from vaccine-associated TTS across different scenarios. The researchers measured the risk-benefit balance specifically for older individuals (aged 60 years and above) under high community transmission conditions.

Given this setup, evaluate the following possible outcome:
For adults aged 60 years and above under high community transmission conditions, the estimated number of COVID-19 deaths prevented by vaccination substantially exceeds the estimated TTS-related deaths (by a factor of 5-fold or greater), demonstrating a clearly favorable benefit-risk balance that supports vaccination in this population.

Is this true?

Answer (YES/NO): YES